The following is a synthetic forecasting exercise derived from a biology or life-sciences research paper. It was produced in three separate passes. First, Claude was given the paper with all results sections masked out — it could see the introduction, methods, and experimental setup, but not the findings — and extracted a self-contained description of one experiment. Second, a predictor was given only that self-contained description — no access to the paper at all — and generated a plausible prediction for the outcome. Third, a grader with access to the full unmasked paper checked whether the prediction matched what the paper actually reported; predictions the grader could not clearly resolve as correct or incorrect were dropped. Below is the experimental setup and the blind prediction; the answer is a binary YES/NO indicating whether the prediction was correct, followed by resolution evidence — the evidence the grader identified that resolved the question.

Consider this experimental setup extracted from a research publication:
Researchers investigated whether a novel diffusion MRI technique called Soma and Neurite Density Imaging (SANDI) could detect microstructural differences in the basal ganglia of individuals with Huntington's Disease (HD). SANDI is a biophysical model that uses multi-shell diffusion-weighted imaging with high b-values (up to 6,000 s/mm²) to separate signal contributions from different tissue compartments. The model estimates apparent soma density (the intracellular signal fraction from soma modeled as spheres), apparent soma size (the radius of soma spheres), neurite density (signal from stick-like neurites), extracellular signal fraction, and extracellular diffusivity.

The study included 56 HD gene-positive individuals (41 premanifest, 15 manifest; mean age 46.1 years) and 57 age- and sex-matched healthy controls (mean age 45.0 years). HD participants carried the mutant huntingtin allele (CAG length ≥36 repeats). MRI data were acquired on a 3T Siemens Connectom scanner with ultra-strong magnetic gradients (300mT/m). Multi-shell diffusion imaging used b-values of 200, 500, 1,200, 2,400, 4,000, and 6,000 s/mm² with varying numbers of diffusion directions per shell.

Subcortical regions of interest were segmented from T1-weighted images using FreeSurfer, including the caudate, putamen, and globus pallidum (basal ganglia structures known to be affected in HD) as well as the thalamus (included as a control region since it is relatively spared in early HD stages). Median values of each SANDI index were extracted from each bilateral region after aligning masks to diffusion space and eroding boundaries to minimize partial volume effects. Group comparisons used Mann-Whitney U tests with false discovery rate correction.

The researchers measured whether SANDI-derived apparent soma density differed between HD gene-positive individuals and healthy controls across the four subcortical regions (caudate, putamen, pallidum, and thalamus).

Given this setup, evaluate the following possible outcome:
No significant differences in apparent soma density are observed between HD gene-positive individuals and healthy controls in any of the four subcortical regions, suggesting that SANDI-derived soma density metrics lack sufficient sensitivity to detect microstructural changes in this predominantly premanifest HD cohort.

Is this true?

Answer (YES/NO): NO